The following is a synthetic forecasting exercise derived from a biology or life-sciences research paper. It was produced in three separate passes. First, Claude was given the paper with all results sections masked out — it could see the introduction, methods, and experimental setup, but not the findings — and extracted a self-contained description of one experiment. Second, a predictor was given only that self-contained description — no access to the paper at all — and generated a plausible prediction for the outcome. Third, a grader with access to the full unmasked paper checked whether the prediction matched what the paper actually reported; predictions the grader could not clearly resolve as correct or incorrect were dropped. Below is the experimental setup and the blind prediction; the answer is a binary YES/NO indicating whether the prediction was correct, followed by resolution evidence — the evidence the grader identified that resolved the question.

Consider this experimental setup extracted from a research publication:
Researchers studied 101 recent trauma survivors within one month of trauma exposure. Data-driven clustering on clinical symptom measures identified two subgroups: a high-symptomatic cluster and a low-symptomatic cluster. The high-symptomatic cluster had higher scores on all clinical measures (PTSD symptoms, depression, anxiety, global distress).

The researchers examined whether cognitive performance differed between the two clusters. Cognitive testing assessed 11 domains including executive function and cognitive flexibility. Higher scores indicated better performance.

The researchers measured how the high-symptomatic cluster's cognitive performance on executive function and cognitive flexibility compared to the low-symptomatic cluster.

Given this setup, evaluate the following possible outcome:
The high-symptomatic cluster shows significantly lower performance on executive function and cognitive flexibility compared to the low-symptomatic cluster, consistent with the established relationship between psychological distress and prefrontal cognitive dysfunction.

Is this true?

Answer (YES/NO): NO